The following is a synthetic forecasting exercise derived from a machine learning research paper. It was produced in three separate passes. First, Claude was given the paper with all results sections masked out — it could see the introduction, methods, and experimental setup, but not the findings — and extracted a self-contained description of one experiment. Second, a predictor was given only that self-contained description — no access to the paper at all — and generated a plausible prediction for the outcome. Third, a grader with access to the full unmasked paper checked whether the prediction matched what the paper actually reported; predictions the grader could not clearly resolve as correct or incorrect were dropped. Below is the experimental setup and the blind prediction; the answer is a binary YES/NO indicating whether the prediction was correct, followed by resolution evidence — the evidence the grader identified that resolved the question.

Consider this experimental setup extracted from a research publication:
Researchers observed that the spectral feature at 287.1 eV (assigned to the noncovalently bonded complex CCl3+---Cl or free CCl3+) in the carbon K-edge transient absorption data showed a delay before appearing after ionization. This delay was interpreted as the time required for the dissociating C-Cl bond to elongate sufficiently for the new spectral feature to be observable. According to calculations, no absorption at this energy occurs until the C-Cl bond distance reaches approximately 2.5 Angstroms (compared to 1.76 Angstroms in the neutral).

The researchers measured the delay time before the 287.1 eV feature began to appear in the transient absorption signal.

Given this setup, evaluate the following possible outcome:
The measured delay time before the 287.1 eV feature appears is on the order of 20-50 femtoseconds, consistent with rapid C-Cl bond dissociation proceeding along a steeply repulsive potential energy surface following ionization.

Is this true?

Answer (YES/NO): YES